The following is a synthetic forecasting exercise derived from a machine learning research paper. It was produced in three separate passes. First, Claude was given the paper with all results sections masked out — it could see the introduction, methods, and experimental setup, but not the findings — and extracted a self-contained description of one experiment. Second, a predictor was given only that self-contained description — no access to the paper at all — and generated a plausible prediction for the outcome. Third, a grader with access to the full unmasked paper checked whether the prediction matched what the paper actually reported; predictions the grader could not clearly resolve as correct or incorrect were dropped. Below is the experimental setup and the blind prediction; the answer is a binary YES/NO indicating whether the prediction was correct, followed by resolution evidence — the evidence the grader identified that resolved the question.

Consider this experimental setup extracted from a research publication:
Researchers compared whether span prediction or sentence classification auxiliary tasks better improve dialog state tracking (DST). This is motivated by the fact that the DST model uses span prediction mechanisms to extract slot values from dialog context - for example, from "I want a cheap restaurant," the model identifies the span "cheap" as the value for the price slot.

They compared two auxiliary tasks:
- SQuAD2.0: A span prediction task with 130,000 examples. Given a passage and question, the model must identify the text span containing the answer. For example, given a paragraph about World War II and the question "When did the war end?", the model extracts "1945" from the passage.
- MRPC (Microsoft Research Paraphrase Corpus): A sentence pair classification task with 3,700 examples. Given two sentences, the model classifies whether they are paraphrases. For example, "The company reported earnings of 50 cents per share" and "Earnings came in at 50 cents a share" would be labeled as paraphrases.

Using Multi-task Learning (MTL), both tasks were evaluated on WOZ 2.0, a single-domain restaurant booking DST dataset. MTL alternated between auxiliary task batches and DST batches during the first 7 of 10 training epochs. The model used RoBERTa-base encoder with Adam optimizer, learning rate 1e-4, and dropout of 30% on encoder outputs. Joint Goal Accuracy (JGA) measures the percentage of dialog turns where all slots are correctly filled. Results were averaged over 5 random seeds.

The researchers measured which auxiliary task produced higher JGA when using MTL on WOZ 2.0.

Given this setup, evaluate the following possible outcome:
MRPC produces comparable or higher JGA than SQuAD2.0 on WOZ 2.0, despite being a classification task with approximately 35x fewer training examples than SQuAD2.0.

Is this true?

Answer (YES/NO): YES